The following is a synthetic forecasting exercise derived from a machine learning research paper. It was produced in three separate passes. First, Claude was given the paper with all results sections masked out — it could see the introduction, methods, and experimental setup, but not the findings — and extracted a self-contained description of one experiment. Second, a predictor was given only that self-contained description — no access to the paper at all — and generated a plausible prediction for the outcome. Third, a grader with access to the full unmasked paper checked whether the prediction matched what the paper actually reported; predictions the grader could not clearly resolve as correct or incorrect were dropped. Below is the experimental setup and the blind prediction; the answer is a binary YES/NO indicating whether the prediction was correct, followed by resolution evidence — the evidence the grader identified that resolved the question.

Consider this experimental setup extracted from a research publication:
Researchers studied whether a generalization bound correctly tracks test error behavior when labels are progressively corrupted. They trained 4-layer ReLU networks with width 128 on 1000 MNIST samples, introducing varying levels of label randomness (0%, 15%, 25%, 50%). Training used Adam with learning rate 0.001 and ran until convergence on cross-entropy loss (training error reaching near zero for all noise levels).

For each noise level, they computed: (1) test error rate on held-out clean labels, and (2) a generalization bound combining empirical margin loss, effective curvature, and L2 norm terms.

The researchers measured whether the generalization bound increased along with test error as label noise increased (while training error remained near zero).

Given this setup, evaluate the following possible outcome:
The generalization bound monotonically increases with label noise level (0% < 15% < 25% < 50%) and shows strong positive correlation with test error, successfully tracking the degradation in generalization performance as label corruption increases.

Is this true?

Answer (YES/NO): YES